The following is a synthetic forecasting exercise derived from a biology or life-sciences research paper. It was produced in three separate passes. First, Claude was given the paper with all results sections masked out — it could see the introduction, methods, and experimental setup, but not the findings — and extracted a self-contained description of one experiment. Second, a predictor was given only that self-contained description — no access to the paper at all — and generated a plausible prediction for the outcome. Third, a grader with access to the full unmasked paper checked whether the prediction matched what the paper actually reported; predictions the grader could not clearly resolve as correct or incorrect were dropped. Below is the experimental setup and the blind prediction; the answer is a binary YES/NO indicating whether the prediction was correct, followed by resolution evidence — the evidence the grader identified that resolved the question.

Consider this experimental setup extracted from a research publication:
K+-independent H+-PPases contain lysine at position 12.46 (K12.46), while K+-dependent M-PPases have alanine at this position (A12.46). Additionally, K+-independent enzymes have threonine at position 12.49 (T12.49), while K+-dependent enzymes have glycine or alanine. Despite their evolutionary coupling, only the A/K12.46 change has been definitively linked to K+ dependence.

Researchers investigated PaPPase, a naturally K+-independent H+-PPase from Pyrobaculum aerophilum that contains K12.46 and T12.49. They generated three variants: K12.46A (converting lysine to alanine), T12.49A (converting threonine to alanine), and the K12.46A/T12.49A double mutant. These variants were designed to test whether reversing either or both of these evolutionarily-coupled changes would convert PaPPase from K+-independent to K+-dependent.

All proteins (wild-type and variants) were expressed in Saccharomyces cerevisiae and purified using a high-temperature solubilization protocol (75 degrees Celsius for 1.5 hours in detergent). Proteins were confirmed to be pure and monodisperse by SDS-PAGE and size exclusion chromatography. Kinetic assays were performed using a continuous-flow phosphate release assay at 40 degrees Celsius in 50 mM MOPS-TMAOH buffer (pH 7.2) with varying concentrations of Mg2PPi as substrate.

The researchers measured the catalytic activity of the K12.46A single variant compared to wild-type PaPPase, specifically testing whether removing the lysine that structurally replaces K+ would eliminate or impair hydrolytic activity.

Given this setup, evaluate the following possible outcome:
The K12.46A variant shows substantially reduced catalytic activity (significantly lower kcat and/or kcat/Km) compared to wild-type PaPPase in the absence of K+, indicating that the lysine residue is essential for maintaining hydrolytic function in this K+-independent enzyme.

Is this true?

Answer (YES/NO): NO